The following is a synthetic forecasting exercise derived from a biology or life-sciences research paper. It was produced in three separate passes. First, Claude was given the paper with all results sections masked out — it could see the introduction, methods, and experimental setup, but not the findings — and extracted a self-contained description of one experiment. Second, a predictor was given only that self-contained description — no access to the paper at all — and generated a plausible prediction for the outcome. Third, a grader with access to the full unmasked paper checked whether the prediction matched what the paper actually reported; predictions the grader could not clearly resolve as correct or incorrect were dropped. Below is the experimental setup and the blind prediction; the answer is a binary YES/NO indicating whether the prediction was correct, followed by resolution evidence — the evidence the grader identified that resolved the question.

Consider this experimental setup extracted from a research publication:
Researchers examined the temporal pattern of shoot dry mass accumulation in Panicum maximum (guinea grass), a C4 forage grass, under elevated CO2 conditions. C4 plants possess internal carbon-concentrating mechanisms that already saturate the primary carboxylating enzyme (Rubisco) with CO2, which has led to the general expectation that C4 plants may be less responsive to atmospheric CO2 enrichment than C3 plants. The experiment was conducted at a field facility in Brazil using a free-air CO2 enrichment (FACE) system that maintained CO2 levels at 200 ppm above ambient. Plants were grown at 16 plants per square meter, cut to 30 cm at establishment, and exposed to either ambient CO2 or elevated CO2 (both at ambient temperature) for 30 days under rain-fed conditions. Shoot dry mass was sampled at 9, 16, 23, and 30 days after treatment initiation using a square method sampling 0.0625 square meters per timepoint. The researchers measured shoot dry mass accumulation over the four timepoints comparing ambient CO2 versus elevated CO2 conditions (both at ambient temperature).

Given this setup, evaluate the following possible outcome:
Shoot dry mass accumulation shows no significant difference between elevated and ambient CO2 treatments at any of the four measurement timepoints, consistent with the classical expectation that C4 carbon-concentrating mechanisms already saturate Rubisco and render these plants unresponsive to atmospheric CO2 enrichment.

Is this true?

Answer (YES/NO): NO